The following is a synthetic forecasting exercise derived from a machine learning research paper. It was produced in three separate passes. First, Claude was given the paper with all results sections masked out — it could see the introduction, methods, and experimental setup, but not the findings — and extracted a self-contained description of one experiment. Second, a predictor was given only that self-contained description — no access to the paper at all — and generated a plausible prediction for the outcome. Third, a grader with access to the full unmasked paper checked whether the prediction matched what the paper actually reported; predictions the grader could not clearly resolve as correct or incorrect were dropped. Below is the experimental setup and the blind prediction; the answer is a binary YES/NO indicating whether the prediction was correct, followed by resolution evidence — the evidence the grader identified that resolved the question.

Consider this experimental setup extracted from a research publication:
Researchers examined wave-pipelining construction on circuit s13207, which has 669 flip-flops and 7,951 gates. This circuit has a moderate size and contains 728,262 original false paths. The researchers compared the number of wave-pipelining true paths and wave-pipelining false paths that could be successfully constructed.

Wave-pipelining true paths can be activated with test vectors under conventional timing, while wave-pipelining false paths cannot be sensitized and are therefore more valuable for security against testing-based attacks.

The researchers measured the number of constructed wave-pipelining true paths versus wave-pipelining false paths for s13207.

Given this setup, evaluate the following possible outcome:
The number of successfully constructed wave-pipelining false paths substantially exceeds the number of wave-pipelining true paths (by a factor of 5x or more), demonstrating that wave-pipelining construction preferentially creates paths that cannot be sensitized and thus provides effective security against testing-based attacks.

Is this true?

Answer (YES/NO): NO